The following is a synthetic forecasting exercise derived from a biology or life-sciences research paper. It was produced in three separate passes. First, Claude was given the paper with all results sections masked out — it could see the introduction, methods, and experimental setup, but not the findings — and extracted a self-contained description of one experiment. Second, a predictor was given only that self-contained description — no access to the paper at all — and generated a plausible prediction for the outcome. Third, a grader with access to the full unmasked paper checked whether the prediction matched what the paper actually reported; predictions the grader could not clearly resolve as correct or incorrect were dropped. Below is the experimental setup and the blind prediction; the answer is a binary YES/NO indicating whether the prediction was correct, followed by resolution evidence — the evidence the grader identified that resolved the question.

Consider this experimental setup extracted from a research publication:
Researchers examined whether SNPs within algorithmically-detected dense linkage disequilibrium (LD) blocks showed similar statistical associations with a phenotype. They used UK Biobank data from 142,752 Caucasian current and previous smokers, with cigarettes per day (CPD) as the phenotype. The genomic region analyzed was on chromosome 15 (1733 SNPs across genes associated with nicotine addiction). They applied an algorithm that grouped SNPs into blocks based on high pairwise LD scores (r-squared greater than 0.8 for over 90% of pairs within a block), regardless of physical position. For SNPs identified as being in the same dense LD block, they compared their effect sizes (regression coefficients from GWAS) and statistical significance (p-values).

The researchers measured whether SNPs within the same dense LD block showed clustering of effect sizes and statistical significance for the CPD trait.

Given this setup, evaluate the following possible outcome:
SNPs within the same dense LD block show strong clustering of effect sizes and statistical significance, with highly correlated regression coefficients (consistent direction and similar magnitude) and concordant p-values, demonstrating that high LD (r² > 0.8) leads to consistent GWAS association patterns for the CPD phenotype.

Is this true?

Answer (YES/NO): YES